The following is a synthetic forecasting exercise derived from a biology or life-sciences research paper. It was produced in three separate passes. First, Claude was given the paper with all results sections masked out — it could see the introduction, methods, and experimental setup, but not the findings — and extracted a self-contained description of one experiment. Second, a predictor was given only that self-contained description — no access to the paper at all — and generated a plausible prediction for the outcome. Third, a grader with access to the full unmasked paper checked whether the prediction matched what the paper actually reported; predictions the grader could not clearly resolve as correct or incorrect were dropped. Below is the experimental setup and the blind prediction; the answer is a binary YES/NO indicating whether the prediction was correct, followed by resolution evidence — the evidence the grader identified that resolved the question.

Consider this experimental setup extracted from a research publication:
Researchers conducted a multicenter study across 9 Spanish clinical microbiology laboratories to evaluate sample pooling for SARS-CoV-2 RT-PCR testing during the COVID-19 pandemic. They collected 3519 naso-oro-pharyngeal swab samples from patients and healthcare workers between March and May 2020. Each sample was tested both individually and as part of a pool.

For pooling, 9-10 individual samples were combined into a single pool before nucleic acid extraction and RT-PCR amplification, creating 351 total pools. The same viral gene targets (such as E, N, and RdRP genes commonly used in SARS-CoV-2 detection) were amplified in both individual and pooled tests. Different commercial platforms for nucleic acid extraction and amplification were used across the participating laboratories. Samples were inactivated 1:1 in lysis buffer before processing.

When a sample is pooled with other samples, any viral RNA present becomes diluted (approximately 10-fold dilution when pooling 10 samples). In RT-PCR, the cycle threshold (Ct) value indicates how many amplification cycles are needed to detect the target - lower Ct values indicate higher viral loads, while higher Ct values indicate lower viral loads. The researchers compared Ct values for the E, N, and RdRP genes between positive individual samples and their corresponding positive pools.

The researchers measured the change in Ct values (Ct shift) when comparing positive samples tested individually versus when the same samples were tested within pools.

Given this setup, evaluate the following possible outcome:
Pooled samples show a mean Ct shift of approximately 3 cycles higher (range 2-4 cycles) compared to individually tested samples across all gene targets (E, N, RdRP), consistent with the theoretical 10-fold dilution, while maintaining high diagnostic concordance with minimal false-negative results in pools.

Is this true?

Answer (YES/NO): YES